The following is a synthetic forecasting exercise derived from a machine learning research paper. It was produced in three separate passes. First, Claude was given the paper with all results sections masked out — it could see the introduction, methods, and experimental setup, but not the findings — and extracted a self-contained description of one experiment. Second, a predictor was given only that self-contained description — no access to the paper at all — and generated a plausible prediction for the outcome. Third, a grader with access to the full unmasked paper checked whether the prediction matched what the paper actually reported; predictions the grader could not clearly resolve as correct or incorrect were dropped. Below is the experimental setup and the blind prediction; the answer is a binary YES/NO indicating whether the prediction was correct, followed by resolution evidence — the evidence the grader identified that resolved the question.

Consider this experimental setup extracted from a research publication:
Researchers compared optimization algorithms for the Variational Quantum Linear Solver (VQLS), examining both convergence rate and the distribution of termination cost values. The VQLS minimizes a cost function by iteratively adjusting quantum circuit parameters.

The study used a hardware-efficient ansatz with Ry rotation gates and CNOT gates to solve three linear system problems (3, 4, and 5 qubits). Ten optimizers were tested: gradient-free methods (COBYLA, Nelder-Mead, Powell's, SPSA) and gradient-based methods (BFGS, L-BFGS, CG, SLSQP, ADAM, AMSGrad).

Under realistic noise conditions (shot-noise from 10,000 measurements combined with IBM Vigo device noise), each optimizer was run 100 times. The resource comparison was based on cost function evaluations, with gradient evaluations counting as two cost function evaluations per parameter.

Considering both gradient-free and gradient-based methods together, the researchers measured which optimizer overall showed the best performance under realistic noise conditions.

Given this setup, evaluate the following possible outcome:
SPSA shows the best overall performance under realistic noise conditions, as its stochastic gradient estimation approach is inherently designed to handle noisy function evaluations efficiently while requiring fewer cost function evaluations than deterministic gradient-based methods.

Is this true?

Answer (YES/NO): YES